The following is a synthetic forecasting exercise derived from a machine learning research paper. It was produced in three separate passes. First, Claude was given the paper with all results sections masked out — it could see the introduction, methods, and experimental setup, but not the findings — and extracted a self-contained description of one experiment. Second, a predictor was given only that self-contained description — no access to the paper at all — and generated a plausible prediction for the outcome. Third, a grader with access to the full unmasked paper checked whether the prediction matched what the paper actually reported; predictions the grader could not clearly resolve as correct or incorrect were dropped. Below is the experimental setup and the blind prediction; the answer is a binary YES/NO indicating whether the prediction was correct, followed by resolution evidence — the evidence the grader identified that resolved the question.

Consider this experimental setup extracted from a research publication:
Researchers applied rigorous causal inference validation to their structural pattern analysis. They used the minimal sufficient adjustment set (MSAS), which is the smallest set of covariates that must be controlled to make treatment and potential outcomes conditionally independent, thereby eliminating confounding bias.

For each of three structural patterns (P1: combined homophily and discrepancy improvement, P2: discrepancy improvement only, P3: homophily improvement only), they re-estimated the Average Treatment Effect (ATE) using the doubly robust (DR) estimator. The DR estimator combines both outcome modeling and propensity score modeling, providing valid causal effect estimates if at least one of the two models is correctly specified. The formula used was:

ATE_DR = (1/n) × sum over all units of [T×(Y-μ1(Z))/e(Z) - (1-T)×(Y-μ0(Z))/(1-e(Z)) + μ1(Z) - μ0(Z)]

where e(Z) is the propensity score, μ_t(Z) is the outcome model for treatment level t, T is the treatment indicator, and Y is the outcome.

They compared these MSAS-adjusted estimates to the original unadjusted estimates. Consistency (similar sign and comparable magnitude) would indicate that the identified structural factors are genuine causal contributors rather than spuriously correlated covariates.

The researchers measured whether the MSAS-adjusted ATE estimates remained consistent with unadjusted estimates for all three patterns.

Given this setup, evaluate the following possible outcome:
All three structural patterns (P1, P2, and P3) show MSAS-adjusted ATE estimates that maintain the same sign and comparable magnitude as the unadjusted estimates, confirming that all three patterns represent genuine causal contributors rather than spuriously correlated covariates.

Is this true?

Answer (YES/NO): YES